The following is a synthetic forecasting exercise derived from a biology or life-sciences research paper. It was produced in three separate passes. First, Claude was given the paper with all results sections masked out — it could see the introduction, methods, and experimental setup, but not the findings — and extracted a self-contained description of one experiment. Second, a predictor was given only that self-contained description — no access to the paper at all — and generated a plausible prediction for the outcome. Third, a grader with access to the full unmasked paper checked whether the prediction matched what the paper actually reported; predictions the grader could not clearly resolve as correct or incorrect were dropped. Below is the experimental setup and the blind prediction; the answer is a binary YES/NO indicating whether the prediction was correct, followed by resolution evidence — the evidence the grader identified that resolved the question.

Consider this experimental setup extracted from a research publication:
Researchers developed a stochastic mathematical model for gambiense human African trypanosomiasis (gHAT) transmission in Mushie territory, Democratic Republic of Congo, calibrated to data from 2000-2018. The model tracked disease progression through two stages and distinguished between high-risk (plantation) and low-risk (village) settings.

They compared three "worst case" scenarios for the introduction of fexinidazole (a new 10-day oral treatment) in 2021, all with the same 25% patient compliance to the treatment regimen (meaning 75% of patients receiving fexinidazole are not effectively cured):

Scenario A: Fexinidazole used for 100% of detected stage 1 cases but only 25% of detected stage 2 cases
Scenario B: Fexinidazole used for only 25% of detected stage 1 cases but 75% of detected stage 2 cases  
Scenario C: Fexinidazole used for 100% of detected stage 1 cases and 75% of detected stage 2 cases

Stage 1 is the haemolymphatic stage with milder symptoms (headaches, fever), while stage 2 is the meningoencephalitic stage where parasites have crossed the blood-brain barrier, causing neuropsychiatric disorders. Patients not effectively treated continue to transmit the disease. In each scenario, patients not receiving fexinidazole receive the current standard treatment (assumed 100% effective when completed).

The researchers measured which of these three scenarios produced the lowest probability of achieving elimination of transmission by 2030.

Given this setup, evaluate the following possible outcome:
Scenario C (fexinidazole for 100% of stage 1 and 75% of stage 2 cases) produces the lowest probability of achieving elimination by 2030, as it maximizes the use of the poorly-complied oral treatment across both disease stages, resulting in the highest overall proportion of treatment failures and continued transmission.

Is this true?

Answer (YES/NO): YES